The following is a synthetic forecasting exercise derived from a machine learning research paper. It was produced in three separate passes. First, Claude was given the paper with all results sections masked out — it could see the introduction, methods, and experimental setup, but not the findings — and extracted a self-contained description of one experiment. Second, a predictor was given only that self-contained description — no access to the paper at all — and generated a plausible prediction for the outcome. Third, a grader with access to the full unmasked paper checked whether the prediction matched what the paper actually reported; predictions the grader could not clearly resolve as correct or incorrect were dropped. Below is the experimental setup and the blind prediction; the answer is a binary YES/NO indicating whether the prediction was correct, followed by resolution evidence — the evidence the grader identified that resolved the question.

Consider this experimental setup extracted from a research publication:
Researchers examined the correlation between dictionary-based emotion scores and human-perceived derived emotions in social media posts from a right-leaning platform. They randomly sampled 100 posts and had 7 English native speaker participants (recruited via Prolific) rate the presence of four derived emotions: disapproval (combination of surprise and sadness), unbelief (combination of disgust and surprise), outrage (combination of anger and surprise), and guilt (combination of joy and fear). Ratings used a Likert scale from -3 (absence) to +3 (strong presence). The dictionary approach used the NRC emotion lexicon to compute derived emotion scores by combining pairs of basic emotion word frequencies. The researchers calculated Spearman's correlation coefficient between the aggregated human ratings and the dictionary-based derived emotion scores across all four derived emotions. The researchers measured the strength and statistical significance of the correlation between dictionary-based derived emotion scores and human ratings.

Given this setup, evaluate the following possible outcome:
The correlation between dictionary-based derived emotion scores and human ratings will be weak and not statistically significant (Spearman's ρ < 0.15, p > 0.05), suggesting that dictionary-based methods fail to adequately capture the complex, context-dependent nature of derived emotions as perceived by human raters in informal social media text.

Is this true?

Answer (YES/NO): NO